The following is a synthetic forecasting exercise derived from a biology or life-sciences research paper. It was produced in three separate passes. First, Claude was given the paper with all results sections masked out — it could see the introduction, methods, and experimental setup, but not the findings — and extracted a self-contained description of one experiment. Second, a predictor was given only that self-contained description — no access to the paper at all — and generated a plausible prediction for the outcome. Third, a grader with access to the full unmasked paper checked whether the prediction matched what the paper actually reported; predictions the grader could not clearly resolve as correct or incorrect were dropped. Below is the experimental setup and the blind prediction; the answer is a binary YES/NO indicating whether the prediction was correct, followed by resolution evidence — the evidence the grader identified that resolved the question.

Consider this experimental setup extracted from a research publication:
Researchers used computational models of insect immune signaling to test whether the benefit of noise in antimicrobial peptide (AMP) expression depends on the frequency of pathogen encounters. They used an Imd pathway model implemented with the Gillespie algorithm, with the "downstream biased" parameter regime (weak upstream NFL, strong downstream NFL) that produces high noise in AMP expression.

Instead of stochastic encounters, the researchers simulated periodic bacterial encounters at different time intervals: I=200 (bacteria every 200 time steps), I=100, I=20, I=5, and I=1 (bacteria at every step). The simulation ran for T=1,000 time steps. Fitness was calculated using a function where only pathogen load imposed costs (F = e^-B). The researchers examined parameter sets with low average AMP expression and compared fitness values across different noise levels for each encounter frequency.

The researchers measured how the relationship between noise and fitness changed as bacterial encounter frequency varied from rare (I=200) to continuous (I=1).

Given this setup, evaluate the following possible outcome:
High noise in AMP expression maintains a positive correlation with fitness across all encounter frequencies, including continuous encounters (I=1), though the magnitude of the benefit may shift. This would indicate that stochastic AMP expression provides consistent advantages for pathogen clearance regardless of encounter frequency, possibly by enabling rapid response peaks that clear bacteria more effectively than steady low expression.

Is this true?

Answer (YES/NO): NO